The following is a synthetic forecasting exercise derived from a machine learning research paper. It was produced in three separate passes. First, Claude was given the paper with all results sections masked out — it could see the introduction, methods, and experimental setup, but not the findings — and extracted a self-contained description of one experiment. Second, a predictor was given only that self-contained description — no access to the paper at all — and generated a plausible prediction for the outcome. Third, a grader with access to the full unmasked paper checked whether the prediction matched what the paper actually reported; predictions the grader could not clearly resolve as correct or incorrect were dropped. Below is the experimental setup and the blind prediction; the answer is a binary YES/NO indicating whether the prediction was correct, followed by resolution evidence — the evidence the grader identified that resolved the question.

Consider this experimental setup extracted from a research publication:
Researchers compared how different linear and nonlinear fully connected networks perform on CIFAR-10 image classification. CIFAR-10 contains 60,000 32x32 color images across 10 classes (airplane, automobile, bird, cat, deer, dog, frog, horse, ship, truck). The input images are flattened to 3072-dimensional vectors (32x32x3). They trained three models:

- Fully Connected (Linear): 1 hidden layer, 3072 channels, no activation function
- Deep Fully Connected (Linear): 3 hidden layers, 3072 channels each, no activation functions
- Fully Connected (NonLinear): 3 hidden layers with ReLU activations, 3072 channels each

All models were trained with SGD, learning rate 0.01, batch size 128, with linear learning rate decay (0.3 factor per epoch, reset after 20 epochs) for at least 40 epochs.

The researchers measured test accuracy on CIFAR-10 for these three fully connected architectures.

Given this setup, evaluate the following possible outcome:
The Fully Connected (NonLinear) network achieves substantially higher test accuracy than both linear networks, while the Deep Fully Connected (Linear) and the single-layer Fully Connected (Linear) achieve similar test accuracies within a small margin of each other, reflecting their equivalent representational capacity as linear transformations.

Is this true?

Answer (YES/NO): YES